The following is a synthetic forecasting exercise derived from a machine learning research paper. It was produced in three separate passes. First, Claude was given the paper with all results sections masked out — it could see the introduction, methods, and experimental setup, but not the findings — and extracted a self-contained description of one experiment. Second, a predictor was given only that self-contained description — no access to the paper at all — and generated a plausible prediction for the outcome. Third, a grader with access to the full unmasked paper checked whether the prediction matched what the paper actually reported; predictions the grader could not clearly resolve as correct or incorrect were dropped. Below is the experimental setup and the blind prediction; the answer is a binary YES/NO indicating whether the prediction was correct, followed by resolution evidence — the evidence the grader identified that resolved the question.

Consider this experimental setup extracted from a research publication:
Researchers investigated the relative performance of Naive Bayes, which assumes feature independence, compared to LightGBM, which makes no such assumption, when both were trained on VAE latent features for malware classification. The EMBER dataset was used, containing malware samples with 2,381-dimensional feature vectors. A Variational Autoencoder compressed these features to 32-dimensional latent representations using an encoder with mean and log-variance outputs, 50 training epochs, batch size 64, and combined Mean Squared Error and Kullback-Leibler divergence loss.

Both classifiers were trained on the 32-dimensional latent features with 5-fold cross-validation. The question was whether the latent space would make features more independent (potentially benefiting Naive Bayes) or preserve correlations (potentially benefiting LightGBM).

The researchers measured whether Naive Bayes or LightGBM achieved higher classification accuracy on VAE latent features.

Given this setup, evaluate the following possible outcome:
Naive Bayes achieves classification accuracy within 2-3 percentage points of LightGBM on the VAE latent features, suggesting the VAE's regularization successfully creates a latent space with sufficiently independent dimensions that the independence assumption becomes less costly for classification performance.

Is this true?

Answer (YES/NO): NO